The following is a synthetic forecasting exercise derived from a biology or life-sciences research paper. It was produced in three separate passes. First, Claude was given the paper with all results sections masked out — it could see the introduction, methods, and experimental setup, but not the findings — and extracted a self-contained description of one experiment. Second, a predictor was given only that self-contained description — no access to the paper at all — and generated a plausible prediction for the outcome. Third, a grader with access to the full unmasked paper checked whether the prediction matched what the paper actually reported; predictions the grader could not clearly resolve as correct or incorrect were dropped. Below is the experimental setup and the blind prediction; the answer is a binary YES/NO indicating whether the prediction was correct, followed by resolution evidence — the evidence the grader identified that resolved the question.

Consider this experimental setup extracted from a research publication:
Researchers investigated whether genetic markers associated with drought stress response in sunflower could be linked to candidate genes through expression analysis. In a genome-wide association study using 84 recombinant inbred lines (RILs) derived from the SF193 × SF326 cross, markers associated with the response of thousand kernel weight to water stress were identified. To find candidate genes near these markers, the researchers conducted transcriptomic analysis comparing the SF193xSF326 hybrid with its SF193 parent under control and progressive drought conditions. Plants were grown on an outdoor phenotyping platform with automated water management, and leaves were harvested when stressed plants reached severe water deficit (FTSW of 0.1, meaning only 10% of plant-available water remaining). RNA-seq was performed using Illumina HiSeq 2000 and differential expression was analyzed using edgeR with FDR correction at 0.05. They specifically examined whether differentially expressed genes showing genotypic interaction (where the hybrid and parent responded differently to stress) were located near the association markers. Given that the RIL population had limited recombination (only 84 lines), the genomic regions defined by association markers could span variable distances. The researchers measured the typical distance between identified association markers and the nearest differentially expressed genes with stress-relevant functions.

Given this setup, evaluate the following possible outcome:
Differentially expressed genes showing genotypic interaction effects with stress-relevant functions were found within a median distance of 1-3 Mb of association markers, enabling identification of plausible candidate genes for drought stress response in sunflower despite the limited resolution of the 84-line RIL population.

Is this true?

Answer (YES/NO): YES